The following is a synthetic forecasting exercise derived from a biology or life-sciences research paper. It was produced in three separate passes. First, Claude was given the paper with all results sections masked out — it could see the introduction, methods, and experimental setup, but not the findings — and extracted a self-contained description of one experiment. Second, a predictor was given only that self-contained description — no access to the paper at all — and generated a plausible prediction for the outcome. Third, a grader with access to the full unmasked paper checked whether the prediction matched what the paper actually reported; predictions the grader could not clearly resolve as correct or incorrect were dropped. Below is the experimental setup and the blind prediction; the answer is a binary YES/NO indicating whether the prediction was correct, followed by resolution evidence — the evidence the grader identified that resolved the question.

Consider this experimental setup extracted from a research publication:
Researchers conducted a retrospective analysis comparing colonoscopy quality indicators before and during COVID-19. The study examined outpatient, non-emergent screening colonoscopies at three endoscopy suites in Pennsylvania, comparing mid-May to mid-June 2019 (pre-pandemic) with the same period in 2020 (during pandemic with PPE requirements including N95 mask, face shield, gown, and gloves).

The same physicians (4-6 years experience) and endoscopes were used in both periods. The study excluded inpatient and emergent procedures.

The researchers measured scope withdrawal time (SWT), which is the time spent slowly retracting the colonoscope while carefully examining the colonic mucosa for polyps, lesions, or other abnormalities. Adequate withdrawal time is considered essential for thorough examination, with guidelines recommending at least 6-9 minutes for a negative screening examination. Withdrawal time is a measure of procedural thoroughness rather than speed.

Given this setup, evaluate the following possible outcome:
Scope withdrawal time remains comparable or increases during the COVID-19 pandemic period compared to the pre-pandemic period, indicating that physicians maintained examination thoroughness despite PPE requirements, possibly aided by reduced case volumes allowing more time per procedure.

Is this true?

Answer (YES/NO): YES